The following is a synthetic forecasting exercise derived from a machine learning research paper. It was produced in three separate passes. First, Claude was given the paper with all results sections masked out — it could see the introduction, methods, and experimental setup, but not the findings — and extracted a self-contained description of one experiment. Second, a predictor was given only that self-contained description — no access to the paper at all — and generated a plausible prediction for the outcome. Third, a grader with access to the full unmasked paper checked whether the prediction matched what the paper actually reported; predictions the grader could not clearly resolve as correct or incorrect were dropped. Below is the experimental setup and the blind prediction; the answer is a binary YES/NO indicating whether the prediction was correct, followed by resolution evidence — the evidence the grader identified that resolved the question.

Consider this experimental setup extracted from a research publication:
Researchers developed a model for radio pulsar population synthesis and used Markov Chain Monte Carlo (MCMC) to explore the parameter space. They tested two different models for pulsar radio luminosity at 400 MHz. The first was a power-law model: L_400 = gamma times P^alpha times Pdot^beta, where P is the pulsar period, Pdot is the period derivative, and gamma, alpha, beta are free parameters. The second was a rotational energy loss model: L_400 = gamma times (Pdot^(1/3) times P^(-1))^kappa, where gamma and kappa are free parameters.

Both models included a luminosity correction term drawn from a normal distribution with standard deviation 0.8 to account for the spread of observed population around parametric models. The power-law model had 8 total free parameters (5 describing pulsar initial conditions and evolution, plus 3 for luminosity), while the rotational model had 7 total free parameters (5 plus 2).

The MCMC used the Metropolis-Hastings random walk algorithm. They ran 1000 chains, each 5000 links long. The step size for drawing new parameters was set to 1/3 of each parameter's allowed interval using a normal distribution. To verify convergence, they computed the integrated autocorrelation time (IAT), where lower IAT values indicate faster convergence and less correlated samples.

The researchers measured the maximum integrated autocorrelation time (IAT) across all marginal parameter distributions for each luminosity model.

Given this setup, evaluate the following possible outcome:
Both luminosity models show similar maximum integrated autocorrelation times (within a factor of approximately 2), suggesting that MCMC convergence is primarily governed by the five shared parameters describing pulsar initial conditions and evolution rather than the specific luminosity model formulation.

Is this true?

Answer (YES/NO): NO